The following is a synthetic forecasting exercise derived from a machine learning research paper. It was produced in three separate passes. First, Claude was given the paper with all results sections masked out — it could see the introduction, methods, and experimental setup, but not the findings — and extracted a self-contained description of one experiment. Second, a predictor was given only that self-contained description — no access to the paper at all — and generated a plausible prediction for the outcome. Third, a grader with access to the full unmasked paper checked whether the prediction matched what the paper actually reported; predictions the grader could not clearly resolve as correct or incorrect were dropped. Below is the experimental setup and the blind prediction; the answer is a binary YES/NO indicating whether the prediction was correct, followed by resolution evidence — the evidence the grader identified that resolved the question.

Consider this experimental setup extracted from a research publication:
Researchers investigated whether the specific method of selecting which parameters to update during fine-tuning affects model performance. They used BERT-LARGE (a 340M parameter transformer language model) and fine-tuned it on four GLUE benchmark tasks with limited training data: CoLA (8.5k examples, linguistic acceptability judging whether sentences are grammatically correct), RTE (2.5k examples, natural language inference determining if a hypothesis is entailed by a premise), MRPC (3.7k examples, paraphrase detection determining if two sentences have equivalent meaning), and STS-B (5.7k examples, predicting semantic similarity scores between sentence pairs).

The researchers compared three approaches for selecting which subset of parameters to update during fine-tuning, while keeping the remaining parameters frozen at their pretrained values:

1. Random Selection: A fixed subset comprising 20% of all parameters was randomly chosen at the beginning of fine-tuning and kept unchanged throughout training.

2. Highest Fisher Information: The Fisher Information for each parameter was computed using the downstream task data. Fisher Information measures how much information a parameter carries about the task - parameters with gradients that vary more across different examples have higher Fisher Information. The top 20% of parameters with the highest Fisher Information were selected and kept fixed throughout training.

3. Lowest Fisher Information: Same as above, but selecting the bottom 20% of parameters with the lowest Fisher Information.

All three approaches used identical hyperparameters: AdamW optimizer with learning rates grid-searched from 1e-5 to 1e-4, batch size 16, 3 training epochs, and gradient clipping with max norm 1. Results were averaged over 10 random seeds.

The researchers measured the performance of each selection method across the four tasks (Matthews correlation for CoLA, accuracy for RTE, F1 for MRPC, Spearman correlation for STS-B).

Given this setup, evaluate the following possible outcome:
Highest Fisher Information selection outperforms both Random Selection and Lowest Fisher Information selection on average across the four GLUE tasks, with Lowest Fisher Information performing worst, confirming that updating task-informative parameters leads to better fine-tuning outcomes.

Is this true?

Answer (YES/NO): YES